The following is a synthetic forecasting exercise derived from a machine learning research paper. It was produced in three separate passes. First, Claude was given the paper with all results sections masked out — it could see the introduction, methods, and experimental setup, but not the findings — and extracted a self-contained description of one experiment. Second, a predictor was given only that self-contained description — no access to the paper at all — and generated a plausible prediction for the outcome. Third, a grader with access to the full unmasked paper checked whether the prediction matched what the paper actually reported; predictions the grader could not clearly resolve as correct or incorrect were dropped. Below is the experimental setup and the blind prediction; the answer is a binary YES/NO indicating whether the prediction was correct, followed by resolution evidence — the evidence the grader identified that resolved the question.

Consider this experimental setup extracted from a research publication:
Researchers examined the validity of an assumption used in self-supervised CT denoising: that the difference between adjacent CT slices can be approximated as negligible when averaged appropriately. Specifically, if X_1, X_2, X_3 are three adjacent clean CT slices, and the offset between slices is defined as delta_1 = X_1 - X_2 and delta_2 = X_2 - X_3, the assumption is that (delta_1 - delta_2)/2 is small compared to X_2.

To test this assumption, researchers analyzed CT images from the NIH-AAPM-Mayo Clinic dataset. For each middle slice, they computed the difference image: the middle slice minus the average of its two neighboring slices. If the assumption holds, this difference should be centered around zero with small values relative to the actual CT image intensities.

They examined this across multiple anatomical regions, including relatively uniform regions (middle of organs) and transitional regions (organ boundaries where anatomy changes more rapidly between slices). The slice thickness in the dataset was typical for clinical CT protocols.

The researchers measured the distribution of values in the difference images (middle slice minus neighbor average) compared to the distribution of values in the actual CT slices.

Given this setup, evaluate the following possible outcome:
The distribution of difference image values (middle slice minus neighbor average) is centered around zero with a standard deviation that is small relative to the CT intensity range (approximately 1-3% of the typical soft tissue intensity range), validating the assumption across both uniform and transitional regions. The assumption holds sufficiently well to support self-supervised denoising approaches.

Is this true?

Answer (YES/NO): NO